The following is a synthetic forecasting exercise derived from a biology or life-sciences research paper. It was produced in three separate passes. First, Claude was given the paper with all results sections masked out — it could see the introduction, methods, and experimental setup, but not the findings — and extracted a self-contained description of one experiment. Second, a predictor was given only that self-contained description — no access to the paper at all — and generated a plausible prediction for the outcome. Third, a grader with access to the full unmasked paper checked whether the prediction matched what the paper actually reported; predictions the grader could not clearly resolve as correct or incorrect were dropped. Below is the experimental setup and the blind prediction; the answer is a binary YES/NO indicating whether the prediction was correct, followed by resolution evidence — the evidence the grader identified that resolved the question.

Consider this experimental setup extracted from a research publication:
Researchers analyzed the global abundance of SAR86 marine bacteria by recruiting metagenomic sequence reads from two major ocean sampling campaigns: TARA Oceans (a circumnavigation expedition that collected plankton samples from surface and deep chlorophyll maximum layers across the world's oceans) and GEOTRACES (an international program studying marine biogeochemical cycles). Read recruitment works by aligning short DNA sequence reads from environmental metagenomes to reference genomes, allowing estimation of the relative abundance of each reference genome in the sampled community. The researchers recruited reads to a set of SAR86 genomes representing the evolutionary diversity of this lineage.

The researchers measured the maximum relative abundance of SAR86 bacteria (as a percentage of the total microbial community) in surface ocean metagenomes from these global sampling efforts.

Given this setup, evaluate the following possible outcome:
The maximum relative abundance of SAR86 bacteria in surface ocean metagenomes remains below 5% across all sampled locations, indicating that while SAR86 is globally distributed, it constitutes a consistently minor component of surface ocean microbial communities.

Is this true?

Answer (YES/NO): NO